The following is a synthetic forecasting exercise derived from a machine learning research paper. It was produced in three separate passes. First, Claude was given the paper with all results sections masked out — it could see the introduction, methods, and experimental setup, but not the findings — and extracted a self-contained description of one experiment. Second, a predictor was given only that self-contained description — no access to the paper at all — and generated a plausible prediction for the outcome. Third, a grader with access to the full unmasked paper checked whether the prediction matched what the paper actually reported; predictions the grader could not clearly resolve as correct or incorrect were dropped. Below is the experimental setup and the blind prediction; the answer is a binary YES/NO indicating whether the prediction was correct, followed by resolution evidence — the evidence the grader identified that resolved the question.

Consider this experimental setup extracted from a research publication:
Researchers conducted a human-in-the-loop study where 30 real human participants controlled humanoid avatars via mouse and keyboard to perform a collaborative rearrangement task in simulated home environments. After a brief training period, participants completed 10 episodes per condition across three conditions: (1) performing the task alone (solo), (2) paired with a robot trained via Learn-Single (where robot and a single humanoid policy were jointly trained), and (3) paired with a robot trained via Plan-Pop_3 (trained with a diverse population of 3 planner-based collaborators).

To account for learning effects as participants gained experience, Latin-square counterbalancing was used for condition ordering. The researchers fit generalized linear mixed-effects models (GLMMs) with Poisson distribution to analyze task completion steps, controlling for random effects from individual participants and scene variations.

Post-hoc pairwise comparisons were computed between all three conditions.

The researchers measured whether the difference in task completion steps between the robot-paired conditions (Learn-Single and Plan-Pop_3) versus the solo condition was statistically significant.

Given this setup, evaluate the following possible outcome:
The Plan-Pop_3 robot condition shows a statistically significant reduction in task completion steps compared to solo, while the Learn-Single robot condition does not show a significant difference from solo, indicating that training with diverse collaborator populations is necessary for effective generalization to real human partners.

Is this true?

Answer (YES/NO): NO